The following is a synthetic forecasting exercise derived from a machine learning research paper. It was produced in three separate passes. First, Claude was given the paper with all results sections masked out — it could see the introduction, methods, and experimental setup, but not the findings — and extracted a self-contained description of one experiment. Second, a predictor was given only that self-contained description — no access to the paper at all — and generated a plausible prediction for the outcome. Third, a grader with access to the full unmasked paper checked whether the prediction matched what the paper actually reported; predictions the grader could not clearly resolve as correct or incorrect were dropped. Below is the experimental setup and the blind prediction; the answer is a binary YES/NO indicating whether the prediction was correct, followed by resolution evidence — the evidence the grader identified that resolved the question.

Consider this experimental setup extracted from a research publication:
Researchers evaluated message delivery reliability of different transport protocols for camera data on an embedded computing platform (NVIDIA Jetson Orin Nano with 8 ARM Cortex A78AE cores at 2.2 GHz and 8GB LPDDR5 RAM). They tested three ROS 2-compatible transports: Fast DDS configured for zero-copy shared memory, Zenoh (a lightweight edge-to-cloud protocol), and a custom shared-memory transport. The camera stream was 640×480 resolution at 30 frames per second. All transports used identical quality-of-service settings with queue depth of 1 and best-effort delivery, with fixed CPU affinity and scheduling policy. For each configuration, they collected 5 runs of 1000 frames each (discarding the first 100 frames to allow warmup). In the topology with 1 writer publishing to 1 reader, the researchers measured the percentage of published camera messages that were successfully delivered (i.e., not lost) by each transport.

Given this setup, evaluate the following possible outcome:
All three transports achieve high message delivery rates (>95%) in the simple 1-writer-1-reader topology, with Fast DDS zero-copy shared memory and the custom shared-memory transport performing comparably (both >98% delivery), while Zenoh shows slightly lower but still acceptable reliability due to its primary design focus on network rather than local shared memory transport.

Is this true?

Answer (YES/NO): NO